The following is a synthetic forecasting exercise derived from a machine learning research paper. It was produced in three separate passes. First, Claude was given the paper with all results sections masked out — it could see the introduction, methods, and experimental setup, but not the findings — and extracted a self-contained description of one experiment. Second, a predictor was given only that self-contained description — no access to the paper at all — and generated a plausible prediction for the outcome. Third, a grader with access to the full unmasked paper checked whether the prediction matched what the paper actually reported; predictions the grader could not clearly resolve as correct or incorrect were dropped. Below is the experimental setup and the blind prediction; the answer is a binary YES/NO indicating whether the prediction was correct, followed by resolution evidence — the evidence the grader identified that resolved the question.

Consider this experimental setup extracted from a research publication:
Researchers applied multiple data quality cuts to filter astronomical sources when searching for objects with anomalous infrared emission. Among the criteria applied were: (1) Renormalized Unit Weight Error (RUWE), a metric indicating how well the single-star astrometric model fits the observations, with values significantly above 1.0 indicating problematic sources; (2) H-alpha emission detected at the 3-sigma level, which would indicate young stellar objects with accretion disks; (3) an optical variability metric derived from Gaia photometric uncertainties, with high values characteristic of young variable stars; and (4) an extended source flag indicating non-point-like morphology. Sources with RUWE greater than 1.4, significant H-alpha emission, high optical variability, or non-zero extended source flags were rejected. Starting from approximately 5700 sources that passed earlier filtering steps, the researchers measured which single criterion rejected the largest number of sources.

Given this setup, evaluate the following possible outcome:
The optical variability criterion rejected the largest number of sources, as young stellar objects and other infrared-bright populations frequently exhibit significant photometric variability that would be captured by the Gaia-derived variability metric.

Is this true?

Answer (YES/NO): NO